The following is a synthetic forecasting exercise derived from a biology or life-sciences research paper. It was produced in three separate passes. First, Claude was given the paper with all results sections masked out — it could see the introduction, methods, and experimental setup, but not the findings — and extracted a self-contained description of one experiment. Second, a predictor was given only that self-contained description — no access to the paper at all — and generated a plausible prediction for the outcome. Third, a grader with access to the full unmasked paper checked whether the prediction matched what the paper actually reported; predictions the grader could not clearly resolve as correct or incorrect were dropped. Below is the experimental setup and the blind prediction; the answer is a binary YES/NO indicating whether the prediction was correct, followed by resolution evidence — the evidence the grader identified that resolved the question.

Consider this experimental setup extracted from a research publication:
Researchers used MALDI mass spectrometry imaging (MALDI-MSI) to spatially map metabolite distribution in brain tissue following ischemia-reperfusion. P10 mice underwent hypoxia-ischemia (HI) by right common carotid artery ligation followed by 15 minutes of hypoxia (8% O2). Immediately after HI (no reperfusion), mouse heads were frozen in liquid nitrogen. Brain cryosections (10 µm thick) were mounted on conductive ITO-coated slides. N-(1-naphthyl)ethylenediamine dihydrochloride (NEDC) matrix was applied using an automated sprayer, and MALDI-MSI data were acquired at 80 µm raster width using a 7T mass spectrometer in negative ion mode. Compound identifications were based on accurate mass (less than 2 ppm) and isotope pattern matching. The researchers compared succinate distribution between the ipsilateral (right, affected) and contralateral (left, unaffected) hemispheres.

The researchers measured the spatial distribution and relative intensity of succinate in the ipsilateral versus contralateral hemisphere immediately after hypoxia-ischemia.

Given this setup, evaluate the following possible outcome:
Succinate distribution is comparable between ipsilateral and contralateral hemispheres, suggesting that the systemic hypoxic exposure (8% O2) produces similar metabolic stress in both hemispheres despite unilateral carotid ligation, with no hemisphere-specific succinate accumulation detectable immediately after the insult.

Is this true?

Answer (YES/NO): NO